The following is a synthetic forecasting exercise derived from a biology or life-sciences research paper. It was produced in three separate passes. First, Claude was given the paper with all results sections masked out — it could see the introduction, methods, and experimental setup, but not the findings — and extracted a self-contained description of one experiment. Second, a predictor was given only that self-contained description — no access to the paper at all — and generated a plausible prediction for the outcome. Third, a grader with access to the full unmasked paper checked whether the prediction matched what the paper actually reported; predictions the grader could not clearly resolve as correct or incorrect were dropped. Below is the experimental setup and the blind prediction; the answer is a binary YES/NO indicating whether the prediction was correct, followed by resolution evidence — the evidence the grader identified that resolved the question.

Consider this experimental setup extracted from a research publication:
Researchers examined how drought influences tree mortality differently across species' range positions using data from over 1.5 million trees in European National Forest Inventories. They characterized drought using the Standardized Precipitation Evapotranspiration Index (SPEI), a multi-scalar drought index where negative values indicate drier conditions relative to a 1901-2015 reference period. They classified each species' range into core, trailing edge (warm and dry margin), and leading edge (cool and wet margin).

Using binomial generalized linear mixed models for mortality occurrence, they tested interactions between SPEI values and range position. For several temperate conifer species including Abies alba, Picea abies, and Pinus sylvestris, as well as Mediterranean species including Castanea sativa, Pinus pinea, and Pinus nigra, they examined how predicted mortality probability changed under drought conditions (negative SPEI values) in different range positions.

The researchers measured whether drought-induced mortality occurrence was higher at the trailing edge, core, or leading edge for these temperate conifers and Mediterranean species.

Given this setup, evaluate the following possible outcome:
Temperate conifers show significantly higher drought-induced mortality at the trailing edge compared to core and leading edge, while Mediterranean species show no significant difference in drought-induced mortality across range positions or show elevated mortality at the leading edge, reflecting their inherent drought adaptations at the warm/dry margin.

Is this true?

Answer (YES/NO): NO